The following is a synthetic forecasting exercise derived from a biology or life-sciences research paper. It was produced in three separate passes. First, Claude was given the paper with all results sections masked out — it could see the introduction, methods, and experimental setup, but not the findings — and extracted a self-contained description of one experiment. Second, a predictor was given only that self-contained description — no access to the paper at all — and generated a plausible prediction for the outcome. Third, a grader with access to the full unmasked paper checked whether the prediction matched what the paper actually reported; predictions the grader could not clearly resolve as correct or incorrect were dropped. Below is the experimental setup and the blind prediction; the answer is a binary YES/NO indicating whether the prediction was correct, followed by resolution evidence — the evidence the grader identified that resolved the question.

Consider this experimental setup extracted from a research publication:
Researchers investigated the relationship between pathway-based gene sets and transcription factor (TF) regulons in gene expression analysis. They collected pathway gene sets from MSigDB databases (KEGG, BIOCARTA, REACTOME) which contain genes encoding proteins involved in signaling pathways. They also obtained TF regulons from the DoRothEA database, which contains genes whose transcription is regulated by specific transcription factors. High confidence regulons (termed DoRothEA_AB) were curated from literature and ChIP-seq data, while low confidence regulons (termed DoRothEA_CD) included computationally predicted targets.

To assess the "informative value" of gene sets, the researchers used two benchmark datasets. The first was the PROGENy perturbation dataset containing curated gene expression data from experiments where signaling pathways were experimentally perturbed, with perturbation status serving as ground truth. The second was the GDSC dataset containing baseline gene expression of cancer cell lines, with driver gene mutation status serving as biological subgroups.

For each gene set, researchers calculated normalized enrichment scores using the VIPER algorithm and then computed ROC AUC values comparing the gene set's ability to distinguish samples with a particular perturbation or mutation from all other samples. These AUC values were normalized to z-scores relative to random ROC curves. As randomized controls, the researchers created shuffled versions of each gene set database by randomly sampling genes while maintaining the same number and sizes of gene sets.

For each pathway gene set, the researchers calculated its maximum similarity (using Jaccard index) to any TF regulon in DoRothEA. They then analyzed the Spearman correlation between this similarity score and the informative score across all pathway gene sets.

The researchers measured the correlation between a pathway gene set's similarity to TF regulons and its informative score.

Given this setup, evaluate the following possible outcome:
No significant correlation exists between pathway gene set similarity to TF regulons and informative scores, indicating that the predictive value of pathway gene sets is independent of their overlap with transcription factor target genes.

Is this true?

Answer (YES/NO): NO